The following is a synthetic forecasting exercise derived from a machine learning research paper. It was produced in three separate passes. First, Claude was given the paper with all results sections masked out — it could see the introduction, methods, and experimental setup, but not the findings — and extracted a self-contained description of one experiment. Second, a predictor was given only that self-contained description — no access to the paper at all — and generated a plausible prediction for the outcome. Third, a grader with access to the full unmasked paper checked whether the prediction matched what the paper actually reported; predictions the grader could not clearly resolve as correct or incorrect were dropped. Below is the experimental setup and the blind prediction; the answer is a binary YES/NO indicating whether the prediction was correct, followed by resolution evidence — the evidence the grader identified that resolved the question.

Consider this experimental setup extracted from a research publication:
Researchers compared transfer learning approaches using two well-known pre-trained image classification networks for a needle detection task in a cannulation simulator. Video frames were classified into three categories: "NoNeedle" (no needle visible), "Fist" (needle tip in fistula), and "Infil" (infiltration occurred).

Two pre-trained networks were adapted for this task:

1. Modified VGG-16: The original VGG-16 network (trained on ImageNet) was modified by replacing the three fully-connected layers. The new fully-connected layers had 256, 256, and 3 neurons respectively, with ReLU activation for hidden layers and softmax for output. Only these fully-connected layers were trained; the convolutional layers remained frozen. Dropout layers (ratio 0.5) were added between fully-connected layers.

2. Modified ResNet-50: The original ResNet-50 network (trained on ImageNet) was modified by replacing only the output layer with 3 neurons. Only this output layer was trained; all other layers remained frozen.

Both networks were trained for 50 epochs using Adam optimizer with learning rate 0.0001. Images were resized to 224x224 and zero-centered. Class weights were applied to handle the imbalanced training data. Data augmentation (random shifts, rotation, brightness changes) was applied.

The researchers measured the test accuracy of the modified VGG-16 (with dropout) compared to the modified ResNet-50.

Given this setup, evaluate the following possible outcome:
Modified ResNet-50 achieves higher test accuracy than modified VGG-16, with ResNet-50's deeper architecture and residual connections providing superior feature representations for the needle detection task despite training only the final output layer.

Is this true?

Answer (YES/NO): YES